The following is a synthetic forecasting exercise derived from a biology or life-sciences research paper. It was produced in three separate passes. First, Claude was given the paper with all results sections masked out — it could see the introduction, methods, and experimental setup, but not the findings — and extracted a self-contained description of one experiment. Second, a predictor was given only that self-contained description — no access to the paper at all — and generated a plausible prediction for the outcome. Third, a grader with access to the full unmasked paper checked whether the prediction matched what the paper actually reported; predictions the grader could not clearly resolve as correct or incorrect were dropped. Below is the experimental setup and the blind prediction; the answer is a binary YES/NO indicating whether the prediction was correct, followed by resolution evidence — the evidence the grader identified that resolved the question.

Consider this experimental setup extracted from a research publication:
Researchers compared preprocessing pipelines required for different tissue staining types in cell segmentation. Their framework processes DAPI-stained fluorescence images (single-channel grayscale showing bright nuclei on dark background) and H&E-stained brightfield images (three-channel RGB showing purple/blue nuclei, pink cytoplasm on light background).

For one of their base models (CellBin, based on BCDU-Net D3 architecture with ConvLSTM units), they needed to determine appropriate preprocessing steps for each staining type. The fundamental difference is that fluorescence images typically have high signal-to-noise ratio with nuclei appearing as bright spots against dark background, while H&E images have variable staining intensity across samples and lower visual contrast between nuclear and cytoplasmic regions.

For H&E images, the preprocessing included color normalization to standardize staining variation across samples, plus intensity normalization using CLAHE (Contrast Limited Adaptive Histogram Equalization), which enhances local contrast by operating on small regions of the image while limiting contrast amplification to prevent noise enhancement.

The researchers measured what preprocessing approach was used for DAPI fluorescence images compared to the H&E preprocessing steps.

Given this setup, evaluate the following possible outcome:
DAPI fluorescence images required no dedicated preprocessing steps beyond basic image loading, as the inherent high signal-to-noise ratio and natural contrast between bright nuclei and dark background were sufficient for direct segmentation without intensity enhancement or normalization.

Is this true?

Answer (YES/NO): NO